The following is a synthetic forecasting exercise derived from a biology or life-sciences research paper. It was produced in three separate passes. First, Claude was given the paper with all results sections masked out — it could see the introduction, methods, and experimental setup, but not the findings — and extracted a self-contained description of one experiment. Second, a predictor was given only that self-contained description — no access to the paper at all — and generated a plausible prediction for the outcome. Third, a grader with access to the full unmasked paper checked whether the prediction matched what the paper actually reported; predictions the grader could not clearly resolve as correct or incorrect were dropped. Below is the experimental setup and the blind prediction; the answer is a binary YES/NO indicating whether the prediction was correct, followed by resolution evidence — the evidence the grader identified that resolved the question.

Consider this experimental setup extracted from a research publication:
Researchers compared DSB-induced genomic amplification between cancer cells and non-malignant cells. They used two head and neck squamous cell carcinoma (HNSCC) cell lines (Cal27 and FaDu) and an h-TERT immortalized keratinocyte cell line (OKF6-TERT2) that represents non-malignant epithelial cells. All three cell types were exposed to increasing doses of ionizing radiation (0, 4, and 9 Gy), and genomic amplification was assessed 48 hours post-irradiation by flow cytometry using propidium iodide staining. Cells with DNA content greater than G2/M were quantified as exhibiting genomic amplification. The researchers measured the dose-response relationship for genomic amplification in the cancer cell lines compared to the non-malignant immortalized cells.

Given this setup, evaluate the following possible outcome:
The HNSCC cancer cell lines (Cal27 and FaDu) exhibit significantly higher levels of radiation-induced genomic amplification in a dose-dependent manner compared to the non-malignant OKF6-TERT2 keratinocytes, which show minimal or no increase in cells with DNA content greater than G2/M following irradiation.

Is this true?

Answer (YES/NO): YES